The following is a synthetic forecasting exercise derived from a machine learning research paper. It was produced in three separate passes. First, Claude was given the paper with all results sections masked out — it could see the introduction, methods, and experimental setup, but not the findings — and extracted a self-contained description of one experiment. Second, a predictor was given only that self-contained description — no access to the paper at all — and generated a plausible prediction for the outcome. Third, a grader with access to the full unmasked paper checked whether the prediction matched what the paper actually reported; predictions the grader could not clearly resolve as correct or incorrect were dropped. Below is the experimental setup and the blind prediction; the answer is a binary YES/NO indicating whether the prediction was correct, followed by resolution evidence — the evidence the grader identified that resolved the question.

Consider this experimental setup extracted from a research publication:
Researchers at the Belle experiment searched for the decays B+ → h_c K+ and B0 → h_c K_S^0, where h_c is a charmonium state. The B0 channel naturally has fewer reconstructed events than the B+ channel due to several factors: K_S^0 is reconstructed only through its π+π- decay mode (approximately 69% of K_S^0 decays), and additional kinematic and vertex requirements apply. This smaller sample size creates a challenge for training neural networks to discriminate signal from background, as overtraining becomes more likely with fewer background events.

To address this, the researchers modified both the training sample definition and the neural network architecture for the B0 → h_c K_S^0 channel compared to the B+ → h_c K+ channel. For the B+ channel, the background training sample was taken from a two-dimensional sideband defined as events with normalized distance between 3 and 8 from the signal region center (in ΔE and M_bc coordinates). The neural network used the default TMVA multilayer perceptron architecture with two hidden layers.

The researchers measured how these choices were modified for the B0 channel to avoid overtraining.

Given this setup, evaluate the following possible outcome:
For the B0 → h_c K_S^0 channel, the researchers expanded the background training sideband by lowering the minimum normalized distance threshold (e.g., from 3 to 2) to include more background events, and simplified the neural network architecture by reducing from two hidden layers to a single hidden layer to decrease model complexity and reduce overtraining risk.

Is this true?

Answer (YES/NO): NO